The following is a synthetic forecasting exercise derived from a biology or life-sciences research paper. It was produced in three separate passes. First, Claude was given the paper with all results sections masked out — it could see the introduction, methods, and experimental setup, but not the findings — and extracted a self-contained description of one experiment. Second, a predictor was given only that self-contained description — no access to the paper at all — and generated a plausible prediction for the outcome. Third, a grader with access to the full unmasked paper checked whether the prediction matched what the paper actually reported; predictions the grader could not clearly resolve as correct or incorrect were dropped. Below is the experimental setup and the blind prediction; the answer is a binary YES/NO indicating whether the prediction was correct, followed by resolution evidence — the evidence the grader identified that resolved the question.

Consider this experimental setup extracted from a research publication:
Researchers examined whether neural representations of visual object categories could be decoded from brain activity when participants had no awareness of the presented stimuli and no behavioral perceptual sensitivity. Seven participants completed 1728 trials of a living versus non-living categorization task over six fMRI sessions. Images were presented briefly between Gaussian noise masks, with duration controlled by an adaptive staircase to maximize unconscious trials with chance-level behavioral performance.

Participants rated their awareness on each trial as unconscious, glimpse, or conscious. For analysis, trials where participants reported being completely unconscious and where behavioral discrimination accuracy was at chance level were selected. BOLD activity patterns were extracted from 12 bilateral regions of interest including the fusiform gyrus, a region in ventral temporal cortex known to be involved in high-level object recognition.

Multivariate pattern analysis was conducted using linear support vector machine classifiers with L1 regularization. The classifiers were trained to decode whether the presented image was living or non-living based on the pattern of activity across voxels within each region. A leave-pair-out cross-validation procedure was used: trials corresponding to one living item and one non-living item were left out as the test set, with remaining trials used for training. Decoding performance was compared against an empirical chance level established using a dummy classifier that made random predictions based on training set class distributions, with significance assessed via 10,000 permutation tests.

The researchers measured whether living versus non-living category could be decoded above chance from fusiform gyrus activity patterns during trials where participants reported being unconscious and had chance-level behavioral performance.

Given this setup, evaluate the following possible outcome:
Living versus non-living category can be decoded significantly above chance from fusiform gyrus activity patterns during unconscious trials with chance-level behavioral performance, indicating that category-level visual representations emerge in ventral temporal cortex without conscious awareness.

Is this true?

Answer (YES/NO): YES